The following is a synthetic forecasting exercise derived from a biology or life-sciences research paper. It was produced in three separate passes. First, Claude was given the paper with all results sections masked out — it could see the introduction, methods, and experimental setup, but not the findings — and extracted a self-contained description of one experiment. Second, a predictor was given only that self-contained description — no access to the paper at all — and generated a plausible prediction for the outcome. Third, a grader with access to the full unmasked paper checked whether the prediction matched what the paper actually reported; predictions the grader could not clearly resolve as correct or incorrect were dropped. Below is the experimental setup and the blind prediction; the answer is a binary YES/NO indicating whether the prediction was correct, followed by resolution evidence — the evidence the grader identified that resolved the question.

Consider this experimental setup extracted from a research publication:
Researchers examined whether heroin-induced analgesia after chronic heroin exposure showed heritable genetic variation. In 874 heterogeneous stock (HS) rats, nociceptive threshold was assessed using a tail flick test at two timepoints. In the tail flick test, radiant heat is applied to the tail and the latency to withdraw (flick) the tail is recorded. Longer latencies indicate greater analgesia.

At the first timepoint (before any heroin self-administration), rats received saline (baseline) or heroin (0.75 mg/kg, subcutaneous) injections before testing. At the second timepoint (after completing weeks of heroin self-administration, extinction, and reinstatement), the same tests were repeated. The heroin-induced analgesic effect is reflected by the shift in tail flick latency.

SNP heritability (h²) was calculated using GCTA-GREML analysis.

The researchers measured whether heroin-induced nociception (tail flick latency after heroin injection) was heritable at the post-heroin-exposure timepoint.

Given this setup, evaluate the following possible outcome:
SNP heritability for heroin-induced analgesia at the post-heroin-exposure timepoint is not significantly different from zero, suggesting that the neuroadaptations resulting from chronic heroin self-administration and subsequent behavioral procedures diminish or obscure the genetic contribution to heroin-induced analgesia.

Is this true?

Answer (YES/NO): NO